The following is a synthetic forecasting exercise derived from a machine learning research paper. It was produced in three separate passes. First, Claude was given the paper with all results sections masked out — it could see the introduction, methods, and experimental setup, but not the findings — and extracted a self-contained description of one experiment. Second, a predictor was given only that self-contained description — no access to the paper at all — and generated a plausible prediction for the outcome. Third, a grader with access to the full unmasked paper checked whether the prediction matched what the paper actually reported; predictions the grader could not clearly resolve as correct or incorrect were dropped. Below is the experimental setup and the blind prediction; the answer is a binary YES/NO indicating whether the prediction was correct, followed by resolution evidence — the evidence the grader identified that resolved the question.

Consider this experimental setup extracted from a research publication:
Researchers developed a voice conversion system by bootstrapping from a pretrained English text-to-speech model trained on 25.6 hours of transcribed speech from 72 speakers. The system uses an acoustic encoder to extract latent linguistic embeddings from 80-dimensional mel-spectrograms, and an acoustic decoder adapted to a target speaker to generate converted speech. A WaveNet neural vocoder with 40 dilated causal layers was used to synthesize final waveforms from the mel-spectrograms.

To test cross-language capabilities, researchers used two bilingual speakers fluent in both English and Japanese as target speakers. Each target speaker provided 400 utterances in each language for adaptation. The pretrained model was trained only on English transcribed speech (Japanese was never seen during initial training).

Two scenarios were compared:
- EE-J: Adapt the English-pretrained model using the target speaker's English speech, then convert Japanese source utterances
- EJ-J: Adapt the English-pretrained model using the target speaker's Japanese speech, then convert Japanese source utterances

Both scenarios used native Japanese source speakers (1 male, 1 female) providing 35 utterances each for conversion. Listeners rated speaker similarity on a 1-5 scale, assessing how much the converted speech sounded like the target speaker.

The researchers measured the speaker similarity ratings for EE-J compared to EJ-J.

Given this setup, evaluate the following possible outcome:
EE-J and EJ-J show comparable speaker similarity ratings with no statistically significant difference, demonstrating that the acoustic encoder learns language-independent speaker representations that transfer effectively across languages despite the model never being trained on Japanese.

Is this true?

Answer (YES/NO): NO